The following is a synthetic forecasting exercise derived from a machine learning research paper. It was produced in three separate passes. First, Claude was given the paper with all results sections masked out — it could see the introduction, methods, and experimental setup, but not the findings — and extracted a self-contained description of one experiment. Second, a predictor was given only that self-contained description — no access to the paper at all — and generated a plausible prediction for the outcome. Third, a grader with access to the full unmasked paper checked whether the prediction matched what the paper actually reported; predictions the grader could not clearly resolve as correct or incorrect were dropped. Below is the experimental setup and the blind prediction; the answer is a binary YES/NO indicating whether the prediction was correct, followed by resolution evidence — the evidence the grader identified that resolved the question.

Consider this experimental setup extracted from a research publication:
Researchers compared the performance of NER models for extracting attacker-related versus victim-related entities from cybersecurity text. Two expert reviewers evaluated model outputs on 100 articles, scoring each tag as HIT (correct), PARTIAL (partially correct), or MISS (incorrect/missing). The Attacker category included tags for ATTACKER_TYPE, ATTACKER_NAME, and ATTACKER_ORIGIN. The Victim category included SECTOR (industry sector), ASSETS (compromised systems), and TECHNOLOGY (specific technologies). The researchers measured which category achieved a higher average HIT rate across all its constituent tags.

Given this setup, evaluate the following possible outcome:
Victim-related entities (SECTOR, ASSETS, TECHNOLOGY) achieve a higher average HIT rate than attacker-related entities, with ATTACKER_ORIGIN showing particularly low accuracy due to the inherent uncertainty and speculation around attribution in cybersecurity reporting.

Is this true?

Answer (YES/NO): NO